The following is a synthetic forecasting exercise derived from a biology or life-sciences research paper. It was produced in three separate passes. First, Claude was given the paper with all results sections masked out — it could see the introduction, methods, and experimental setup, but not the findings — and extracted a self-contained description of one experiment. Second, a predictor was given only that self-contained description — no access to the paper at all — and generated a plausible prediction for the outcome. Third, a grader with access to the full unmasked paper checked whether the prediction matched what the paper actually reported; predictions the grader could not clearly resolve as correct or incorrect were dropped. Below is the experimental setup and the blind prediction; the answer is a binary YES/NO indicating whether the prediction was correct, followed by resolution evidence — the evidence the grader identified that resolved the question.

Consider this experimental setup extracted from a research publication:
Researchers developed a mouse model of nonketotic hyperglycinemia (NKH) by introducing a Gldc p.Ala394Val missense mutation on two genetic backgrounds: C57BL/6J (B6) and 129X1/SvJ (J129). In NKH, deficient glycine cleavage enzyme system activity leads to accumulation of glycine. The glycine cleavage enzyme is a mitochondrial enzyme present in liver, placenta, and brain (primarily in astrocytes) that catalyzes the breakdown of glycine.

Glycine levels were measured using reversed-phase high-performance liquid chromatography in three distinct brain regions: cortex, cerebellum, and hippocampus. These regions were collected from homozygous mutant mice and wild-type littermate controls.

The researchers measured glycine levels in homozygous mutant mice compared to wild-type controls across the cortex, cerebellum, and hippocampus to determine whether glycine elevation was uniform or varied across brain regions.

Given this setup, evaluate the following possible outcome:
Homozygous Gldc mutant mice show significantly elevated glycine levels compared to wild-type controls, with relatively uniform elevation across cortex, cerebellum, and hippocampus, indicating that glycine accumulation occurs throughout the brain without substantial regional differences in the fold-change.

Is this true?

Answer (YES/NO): NO